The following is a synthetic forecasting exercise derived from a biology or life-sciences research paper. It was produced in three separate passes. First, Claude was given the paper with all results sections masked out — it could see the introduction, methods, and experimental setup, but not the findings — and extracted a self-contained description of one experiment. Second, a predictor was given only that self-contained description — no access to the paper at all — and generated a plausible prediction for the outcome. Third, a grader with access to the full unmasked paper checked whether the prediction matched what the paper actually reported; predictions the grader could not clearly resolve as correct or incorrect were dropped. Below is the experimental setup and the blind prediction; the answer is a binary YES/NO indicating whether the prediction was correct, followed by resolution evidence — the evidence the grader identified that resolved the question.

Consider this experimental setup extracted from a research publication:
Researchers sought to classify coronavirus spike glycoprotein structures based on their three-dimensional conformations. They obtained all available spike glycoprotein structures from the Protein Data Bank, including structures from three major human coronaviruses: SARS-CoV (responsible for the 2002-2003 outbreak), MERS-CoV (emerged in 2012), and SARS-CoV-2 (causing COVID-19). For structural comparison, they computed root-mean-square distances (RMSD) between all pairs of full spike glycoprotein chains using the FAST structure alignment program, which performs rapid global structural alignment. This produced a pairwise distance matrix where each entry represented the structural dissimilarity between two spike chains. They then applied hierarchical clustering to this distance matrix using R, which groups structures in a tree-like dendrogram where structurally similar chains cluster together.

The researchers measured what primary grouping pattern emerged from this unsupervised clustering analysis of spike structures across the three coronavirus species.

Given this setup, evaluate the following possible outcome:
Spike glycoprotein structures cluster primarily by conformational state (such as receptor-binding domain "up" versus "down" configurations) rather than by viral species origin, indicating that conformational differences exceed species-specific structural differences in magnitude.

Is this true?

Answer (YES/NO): YES